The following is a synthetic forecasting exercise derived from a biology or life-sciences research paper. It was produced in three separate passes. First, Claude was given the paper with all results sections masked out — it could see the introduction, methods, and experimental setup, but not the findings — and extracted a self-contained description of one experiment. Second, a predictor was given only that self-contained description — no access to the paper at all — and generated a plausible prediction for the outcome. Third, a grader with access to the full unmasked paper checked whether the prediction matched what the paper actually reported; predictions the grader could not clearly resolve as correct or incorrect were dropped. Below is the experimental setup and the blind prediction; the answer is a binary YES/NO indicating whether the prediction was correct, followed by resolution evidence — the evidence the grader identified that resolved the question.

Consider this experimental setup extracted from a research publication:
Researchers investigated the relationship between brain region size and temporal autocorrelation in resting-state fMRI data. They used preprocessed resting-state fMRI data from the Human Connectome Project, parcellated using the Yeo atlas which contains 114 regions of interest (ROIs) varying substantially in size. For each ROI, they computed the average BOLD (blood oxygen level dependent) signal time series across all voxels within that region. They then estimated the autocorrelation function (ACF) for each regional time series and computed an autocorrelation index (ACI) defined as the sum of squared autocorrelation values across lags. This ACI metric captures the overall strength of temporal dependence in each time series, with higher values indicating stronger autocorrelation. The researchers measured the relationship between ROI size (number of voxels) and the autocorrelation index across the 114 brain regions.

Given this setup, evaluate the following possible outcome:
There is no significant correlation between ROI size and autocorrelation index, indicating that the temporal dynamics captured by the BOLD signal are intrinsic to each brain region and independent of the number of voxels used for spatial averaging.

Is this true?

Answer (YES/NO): NO